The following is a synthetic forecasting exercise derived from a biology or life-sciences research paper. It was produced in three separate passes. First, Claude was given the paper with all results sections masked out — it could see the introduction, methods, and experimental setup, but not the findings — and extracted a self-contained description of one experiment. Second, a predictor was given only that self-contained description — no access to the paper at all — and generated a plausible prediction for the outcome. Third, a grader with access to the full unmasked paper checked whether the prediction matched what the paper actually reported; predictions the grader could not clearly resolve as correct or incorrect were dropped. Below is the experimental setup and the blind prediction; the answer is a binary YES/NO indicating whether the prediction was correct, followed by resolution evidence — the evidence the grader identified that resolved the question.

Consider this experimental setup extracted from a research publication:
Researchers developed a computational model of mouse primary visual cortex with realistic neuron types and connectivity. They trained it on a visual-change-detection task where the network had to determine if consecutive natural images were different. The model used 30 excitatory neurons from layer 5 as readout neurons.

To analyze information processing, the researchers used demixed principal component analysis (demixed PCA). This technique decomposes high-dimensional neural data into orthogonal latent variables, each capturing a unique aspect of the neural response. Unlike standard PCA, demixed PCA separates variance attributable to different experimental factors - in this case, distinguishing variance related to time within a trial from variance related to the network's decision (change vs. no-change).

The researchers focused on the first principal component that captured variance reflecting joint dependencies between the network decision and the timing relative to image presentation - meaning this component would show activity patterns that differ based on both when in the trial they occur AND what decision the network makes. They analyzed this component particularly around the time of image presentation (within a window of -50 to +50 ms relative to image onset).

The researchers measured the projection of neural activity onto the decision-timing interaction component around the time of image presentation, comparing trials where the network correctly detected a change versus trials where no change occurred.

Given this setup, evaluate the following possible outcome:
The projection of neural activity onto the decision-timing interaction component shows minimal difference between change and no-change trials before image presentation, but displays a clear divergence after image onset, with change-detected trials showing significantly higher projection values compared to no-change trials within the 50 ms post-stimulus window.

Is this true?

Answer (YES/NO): NO